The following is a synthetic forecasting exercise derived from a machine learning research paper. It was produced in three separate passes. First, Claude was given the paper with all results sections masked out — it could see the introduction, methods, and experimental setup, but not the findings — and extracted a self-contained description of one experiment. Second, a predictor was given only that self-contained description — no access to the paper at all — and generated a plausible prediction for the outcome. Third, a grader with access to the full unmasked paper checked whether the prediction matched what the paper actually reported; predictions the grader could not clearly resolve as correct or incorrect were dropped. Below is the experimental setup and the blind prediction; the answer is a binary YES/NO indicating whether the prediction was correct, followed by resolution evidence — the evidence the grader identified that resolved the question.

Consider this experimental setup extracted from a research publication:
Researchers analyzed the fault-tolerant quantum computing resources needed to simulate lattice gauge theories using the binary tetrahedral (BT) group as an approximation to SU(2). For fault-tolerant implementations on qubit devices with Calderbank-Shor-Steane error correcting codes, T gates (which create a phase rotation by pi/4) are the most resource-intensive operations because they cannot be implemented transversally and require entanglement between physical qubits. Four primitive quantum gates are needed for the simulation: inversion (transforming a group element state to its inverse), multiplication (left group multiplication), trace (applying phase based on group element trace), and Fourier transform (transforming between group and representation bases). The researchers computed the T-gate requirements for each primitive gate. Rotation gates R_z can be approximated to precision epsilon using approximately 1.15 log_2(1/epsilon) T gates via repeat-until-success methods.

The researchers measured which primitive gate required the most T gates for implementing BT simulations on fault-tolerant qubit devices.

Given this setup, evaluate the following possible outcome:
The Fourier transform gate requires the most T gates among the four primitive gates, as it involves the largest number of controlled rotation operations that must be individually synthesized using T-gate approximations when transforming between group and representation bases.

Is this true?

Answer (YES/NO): YES